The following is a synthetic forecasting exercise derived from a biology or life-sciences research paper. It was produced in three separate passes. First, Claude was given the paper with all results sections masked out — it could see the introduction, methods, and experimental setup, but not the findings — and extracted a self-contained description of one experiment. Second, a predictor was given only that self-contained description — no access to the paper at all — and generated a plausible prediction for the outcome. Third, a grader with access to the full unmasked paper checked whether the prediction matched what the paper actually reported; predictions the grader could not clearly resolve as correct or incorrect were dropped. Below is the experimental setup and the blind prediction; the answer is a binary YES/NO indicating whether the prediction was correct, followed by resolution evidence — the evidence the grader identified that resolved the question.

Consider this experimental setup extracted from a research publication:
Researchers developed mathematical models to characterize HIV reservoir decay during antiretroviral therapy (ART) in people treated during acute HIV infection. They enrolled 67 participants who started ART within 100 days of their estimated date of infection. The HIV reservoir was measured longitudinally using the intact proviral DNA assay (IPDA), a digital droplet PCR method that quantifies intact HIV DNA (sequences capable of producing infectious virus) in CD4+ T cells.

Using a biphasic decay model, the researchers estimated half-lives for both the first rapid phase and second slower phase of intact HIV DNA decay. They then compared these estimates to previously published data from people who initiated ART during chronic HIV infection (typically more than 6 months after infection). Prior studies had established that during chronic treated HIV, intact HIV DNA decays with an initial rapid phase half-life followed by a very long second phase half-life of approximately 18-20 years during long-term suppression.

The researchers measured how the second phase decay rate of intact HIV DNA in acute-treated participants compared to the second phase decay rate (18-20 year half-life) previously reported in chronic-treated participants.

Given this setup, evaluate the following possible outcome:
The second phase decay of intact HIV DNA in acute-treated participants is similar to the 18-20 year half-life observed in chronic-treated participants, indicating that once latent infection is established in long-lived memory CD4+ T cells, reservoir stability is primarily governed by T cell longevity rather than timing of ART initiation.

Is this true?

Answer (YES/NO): NO